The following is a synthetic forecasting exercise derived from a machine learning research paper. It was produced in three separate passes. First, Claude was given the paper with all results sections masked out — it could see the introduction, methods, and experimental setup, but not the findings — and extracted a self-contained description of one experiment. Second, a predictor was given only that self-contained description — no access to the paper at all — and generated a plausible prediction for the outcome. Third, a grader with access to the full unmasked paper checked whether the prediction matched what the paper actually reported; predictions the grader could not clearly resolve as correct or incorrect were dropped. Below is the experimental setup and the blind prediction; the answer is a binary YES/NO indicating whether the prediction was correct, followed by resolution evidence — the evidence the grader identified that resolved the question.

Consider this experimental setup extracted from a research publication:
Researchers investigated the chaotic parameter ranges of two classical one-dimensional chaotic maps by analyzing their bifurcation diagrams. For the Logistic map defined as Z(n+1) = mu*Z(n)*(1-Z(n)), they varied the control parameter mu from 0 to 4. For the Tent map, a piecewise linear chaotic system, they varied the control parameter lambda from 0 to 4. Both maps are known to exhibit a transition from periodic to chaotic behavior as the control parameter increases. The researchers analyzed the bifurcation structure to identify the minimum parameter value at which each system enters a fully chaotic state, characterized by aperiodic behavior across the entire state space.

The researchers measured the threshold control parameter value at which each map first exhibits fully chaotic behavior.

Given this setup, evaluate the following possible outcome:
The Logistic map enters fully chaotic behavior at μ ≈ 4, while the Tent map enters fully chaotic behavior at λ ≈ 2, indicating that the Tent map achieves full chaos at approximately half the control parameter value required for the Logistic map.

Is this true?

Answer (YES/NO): NO